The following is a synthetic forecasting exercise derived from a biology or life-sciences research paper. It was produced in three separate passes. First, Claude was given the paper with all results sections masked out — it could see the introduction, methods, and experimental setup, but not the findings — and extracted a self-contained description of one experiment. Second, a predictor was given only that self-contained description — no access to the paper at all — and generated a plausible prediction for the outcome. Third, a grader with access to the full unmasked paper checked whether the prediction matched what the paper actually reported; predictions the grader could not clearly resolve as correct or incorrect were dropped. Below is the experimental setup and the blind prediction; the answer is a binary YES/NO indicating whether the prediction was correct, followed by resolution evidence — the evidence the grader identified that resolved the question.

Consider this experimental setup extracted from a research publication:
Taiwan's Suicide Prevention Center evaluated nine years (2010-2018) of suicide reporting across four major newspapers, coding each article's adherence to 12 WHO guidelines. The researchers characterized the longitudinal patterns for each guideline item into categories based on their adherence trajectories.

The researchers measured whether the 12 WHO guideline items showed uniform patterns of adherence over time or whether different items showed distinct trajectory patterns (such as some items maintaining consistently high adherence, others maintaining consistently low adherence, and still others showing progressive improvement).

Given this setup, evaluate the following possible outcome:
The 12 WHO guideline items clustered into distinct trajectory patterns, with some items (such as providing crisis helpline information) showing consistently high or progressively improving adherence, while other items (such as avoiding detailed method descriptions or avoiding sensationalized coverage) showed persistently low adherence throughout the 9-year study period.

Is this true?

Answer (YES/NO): NO